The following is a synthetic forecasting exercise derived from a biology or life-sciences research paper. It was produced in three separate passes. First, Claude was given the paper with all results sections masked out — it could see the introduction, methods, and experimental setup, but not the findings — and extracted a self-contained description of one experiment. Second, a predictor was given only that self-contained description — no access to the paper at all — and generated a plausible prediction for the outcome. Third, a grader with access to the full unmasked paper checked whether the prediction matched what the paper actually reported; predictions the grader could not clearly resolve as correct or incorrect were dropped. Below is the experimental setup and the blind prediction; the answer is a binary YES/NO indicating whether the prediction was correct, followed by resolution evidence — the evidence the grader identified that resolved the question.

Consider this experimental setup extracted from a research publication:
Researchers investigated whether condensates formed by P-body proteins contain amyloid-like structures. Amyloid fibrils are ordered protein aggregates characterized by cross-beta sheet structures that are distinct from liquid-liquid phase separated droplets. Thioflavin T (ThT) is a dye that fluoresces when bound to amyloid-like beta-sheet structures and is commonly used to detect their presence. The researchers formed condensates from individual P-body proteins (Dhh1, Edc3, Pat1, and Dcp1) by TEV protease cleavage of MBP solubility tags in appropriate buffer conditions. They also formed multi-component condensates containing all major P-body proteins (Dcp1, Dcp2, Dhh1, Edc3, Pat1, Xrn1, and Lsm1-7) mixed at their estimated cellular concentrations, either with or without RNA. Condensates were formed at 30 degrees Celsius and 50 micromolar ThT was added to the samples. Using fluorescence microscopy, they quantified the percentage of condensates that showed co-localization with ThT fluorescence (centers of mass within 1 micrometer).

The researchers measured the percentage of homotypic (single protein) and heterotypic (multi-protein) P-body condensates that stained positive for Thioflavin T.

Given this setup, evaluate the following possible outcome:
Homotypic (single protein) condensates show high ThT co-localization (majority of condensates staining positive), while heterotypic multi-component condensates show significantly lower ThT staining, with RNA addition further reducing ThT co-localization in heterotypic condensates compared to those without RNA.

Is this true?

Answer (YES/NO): NO